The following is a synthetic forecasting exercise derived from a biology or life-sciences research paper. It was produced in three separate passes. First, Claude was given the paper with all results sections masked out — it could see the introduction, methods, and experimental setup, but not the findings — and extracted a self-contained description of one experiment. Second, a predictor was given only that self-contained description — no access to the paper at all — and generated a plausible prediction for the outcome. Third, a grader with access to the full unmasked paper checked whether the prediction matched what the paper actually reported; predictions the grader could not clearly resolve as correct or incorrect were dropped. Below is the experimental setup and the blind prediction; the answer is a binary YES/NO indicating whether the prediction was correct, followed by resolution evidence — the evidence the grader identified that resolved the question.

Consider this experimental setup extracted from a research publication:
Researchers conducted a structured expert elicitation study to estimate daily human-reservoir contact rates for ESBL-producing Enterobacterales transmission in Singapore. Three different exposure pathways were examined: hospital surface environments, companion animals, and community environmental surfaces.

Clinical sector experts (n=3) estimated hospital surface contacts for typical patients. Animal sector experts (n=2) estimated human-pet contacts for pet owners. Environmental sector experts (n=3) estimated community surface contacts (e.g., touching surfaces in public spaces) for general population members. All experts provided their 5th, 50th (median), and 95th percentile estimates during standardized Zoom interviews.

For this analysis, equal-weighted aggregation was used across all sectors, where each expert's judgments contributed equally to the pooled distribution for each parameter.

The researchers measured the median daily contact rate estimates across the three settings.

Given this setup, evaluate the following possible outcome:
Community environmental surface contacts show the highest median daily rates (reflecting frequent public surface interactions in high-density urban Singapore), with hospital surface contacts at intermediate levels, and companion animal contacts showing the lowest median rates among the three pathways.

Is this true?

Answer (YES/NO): NO